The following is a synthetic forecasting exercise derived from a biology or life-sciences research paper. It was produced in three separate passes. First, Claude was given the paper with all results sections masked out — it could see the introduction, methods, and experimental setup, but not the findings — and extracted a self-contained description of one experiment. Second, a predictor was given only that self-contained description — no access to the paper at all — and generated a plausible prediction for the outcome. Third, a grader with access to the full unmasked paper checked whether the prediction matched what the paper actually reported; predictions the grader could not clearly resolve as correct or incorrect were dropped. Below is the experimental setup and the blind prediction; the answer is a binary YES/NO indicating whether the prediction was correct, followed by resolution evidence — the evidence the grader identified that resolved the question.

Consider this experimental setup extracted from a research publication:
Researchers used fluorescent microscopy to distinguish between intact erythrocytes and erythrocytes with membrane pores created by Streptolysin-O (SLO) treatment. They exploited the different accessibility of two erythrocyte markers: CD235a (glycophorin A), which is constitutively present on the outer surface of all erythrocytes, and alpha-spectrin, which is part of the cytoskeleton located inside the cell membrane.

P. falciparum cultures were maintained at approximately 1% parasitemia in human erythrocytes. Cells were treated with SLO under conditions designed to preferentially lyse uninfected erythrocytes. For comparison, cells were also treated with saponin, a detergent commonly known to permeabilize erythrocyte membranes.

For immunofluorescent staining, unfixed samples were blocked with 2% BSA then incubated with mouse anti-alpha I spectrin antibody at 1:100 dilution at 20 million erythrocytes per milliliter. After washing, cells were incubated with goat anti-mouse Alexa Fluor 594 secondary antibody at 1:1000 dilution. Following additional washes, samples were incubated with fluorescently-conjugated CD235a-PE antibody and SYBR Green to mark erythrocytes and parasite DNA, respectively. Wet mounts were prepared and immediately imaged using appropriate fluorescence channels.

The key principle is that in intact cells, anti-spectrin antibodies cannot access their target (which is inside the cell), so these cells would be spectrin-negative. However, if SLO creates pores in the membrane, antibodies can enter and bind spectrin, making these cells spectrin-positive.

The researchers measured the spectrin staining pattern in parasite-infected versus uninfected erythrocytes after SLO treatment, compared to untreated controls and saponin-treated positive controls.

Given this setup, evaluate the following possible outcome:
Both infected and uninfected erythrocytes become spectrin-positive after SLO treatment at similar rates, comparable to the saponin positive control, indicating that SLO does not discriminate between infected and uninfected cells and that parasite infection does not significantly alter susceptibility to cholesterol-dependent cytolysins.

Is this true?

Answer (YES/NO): NO